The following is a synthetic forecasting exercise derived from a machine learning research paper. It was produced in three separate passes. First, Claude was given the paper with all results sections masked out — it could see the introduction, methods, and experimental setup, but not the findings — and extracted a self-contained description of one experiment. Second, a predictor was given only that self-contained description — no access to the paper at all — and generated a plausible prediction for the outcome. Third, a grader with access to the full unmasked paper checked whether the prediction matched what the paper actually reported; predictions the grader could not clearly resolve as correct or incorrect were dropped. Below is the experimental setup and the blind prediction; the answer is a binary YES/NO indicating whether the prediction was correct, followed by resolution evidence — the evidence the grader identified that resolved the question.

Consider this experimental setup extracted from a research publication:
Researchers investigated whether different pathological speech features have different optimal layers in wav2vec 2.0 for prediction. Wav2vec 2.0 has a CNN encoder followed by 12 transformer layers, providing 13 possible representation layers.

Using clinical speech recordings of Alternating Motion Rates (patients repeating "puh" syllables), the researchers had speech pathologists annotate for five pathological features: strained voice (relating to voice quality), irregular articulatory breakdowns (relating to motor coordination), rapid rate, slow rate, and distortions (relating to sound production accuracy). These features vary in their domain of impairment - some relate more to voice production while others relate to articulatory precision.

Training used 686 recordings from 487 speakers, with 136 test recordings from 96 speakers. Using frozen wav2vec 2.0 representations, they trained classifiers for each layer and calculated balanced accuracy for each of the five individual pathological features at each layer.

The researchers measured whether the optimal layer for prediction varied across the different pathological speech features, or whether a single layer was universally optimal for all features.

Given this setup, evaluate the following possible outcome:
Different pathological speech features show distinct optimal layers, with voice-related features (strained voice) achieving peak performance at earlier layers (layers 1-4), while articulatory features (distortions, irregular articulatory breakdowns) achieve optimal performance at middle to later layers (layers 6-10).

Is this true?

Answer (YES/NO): NO